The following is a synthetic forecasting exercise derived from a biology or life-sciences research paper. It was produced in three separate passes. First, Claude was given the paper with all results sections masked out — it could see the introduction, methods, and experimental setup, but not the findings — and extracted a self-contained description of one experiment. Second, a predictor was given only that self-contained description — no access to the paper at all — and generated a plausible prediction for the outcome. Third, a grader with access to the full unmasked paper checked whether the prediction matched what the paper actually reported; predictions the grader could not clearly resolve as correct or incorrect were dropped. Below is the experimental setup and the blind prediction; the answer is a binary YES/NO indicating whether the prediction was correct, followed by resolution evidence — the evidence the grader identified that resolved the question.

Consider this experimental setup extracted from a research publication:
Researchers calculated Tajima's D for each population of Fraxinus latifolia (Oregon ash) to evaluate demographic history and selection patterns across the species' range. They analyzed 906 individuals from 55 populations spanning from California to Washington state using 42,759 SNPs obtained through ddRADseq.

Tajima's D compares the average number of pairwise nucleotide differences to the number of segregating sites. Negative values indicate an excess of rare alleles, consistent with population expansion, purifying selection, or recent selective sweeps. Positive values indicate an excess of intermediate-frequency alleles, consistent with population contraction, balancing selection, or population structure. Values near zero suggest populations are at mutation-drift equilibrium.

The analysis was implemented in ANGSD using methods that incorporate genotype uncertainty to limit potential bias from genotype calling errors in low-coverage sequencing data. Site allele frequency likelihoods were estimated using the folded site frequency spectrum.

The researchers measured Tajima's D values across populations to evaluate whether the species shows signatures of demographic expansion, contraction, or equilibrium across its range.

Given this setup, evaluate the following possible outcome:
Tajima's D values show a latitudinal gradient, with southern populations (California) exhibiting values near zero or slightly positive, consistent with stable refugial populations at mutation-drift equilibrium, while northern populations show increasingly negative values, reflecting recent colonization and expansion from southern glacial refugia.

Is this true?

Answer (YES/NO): NO